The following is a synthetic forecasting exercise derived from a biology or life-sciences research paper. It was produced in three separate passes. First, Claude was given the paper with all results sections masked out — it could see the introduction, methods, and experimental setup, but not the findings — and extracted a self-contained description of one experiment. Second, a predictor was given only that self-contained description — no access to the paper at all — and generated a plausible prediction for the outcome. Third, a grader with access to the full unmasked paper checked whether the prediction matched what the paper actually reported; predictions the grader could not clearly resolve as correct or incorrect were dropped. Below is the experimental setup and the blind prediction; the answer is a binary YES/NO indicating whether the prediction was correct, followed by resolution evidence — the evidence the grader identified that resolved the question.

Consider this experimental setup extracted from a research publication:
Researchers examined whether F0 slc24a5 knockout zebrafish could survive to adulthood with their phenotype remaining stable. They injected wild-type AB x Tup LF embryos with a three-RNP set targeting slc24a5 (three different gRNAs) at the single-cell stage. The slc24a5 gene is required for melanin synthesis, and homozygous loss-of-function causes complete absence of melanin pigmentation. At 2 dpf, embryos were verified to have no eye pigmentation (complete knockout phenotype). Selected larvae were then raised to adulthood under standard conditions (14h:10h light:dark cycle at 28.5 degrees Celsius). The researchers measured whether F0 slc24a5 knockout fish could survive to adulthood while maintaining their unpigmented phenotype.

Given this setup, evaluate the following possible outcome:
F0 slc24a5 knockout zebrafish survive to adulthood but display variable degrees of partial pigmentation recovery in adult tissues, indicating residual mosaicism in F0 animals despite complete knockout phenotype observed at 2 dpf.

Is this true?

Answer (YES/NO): NO